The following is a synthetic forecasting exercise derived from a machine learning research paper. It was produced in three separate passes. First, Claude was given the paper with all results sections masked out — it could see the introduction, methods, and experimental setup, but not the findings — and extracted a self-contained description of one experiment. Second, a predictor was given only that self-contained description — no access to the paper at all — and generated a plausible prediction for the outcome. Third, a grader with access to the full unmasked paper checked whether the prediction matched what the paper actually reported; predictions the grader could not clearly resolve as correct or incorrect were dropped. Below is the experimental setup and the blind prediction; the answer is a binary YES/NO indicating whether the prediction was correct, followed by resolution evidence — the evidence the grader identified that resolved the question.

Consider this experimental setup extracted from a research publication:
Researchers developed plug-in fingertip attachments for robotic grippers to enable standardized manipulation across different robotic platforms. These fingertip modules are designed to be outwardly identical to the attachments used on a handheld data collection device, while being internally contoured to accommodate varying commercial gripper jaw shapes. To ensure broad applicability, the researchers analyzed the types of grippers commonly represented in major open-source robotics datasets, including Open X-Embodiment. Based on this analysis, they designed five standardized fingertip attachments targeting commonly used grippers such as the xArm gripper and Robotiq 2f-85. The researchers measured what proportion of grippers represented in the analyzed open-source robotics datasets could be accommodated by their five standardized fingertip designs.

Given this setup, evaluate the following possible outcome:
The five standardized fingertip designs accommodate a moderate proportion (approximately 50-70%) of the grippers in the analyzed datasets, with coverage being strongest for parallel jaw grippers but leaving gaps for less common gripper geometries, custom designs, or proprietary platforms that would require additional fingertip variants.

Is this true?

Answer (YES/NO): NO